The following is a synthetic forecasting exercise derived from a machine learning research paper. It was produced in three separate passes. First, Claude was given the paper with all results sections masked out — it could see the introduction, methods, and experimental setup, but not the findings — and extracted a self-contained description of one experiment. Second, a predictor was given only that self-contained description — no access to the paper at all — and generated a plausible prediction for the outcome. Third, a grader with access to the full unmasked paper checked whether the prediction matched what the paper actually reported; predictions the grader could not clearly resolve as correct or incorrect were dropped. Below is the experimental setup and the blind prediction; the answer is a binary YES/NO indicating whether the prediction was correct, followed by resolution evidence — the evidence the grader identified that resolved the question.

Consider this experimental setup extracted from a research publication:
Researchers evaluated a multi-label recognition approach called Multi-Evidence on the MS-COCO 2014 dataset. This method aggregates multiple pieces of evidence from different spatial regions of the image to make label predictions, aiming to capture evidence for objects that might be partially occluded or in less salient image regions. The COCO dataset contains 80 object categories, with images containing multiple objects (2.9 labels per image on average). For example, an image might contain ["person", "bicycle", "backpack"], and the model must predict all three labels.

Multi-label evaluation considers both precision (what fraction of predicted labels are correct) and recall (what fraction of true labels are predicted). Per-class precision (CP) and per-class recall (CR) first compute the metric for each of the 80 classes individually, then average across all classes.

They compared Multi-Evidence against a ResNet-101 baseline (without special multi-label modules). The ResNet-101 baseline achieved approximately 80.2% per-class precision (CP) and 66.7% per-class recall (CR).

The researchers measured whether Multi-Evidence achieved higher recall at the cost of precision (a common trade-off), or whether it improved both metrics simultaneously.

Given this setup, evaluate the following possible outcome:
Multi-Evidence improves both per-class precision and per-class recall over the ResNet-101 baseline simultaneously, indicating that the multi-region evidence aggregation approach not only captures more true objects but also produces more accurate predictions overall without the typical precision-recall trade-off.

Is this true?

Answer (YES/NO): YES